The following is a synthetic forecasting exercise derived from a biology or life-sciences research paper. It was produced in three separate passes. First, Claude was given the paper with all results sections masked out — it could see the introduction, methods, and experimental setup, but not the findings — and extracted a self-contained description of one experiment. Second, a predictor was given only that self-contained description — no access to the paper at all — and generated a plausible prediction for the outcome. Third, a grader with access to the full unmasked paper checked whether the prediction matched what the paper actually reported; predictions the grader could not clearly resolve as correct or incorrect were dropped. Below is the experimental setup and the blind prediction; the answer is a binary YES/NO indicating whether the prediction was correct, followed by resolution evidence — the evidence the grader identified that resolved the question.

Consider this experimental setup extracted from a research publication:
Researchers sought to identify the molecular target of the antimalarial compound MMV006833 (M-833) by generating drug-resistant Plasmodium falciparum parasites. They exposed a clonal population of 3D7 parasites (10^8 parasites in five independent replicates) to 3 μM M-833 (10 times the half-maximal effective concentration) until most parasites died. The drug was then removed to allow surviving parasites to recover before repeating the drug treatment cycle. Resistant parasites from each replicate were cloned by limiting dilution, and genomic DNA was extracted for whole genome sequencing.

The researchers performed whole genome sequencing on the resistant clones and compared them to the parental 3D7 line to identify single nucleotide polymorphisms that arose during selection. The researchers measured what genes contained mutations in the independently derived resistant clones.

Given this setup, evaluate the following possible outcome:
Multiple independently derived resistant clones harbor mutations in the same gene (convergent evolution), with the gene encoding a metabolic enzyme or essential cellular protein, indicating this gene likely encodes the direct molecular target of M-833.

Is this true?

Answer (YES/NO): YES